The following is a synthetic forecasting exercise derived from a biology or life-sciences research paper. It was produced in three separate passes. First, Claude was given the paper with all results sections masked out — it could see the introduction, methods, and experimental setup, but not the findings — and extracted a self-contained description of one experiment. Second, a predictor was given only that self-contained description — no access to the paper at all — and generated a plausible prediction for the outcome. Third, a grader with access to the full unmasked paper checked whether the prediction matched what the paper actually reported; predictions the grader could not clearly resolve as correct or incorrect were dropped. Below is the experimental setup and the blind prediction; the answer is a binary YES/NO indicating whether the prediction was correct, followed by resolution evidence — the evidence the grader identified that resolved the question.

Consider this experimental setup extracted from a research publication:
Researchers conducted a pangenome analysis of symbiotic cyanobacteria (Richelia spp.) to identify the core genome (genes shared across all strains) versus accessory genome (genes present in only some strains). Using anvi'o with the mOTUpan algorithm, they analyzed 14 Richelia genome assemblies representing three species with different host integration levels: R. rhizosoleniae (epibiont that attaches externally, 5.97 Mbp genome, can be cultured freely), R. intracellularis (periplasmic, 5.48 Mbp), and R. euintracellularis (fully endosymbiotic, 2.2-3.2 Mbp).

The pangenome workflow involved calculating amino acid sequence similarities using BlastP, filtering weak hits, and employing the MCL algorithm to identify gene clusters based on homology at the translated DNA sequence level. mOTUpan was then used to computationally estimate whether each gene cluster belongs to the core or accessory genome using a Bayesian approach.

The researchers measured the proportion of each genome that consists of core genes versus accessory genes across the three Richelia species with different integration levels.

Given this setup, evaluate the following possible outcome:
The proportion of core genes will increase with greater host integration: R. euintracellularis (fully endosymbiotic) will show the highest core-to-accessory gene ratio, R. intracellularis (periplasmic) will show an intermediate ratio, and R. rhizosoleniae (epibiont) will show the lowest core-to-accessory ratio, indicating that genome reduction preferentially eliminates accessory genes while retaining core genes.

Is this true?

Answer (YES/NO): NO